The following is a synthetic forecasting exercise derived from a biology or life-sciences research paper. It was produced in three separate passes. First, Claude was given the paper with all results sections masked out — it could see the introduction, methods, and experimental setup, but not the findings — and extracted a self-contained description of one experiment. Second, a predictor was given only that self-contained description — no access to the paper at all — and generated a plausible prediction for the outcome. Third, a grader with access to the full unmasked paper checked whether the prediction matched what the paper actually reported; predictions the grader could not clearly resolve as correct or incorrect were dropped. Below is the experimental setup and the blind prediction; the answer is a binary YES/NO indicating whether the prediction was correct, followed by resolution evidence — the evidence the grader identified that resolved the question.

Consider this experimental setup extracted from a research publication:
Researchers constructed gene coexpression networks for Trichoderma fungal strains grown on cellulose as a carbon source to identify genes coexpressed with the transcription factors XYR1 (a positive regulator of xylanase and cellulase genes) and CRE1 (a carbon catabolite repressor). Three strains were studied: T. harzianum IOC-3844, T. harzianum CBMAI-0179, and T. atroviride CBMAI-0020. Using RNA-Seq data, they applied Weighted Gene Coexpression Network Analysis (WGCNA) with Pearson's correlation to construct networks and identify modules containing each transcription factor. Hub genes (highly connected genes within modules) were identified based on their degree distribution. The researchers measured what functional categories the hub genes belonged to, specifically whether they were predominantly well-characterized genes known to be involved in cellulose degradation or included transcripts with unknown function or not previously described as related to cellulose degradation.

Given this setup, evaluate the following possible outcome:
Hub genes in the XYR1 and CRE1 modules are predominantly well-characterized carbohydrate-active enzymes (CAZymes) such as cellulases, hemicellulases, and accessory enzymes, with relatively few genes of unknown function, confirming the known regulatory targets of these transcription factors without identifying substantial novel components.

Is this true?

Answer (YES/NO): NO